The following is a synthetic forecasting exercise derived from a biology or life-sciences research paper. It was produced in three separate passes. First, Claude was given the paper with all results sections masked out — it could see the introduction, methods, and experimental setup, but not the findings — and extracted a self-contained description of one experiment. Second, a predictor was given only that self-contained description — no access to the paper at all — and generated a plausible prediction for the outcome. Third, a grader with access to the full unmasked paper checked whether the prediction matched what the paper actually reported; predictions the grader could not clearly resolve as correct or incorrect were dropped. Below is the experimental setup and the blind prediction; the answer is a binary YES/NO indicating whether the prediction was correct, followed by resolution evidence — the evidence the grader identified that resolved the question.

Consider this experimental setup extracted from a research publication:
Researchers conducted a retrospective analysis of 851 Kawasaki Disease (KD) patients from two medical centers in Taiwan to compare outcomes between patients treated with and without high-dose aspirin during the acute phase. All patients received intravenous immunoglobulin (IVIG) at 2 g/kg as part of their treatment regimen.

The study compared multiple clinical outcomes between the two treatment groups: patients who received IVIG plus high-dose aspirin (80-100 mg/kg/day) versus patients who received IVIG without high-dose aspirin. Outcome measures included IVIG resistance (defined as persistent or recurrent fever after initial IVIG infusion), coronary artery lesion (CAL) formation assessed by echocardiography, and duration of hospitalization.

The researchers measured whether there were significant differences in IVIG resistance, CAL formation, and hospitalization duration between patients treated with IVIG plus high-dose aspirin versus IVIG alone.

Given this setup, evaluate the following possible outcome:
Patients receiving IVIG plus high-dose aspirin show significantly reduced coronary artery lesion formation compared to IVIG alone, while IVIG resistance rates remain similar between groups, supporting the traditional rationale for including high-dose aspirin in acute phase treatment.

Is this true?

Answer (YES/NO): NO